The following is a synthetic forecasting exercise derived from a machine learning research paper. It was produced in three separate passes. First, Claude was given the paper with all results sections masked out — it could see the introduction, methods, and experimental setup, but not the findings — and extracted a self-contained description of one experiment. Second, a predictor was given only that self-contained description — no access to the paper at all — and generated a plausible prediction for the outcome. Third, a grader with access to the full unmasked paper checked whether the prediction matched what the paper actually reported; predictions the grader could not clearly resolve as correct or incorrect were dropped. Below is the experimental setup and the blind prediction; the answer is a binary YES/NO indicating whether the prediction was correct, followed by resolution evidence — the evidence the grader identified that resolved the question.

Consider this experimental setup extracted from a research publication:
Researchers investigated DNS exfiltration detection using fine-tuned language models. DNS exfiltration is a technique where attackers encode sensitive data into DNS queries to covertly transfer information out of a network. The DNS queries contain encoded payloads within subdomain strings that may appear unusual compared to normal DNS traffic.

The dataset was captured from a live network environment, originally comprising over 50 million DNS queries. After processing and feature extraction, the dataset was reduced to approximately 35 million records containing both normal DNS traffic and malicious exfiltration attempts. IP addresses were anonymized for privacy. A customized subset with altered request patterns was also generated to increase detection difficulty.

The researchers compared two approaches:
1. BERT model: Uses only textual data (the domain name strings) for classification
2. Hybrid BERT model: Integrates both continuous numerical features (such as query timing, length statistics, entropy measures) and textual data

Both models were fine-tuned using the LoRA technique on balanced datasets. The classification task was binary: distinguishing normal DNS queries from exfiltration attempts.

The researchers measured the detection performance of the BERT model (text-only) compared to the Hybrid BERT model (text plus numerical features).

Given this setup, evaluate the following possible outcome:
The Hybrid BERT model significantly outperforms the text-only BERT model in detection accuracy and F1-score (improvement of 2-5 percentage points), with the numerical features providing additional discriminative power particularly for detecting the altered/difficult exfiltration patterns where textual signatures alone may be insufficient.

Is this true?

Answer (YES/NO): NO